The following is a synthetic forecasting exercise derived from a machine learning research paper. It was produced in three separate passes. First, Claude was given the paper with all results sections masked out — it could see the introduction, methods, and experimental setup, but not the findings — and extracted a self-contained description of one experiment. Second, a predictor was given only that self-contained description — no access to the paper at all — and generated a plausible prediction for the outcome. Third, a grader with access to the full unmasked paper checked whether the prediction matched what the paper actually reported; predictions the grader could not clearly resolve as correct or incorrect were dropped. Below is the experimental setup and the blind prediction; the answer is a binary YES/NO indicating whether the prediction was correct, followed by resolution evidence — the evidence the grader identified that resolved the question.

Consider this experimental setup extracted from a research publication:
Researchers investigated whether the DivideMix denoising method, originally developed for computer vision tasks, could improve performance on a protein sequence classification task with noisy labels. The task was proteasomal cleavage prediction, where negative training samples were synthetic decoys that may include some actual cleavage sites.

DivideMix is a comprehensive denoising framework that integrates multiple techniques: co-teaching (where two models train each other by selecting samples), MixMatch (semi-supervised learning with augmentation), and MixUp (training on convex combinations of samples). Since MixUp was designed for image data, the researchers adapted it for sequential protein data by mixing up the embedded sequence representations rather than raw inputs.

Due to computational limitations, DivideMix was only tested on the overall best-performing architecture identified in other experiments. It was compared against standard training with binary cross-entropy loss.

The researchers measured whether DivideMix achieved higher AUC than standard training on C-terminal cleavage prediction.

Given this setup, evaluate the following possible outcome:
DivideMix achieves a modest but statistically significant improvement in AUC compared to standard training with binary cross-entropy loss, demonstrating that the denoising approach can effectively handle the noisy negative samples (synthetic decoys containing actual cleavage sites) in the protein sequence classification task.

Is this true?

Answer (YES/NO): NO